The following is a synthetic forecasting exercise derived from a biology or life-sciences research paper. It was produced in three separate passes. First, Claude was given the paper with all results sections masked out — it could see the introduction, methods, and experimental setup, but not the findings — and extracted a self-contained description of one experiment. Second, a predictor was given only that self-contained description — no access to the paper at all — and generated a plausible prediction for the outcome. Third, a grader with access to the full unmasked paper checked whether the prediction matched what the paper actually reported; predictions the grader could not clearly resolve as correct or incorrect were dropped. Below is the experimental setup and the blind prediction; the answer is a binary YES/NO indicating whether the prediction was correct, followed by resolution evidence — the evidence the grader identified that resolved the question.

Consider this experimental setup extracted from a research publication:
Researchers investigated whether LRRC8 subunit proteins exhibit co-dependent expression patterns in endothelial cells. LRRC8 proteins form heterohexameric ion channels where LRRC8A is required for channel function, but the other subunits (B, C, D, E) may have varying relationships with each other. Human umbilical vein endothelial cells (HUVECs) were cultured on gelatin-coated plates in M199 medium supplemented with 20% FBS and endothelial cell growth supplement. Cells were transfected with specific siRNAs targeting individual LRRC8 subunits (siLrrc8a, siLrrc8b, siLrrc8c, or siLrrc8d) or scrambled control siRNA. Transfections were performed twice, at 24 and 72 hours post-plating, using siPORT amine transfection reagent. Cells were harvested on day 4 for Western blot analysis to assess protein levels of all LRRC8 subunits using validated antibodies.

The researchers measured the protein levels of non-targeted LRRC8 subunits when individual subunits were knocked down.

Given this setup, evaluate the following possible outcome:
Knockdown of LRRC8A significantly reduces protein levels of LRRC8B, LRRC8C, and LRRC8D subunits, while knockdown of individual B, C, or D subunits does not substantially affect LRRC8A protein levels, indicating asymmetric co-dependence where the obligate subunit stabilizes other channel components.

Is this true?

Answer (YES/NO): NO